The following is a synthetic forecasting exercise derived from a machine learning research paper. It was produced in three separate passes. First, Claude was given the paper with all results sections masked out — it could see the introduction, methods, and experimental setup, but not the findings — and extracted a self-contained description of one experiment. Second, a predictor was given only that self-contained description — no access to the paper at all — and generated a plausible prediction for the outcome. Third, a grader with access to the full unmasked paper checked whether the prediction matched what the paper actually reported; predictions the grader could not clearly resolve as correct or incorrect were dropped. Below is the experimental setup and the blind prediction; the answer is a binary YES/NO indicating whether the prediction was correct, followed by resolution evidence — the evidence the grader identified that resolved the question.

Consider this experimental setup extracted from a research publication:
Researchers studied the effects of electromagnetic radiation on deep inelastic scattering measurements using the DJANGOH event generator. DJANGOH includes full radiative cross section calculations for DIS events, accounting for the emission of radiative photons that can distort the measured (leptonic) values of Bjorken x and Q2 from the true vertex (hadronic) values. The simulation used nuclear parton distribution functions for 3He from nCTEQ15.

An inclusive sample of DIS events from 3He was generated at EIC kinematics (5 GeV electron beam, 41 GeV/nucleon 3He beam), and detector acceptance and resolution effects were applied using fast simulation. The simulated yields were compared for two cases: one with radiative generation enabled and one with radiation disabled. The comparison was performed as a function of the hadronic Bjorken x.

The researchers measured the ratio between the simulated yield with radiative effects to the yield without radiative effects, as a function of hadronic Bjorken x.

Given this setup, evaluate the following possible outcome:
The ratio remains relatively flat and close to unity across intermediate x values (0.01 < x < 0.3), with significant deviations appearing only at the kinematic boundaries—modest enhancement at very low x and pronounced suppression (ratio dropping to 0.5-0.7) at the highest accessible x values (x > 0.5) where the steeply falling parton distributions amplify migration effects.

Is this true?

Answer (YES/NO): NO